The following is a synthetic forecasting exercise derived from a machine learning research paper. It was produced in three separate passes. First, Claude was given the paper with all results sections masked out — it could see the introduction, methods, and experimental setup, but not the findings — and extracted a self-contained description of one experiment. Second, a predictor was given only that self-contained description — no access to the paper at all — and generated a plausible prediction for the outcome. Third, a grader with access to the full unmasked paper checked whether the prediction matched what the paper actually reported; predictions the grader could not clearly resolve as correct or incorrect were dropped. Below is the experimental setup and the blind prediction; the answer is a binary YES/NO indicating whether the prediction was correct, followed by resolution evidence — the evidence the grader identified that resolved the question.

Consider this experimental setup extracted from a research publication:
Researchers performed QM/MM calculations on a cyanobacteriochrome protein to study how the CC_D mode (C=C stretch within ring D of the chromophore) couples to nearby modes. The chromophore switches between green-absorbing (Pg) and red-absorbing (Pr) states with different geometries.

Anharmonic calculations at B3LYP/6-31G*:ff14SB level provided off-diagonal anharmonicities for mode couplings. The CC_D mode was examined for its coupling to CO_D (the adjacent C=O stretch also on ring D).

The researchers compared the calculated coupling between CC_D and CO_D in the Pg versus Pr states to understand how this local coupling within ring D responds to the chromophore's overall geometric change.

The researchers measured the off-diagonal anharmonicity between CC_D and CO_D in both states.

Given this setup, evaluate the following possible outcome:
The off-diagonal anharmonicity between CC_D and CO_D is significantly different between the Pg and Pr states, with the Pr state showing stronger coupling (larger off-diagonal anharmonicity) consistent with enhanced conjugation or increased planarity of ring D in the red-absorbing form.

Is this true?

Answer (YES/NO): NO